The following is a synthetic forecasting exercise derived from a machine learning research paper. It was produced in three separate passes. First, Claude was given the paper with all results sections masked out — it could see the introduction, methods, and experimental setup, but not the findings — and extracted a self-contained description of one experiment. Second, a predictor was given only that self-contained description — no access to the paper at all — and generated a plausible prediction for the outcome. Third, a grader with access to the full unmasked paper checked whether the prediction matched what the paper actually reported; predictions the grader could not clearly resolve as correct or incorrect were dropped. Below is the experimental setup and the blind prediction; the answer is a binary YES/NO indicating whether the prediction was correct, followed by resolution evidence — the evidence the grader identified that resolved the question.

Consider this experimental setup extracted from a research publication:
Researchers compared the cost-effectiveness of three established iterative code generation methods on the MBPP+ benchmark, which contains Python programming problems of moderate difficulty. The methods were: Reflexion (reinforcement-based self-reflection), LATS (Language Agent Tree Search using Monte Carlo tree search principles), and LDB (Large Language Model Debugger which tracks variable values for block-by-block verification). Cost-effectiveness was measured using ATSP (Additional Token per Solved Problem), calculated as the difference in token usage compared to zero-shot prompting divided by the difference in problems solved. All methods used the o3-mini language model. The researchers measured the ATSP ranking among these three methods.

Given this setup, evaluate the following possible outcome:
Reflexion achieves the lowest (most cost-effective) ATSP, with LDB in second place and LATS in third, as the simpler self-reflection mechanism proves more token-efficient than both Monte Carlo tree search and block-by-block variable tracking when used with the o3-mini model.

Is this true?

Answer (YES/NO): YES